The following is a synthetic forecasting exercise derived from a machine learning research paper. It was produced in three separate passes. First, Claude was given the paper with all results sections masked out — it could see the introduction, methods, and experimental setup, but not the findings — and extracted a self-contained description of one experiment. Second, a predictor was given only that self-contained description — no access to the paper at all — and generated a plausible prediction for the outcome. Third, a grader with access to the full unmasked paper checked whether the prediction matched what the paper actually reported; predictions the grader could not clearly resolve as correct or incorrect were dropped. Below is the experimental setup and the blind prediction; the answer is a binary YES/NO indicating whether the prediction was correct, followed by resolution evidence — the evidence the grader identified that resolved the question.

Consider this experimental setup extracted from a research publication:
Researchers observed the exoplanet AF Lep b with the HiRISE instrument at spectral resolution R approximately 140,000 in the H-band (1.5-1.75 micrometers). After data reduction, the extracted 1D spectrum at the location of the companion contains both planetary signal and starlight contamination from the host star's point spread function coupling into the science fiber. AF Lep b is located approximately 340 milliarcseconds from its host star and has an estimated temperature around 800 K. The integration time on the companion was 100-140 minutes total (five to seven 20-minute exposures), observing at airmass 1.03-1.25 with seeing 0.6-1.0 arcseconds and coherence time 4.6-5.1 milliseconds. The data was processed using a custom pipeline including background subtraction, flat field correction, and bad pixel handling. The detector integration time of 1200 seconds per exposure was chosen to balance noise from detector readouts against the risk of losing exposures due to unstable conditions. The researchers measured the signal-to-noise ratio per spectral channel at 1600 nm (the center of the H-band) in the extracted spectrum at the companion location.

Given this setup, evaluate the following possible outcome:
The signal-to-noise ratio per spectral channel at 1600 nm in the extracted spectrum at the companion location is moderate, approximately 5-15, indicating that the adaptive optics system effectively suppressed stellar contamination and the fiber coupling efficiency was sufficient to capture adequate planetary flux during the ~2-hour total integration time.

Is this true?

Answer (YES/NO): NO